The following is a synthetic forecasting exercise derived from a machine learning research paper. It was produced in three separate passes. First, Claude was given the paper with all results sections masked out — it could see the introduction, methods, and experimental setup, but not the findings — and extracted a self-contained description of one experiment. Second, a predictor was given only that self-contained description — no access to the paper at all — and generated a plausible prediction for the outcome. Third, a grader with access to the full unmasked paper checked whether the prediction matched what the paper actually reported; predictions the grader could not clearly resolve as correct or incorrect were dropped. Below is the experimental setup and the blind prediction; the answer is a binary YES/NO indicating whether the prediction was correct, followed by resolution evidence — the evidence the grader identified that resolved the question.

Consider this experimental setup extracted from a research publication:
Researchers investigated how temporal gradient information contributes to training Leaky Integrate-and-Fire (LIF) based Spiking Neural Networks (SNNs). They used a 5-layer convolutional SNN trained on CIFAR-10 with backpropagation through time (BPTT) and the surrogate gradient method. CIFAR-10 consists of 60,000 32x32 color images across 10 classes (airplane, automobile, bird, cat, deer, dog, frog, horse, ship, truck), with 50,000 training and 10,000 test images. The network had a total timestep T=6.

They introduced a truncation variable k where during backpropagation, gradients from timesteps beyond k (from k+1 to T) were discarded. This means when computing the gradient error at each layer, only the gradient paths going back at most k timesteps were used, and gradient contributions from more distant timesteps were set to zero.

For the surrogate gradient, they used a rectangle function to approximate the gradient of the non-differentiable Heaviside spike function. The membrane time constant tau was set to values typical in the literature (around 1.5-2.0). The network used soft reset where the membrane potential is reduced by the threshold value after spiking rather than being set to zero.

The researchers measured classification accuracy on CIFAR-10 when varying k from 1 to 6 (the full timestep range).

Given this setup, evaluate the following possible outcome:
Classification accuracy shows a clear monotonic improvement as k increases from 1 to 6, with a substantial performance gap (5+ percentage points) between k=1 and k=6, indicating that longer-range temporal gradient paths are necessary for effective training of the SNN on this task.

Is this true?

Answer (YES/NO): NO